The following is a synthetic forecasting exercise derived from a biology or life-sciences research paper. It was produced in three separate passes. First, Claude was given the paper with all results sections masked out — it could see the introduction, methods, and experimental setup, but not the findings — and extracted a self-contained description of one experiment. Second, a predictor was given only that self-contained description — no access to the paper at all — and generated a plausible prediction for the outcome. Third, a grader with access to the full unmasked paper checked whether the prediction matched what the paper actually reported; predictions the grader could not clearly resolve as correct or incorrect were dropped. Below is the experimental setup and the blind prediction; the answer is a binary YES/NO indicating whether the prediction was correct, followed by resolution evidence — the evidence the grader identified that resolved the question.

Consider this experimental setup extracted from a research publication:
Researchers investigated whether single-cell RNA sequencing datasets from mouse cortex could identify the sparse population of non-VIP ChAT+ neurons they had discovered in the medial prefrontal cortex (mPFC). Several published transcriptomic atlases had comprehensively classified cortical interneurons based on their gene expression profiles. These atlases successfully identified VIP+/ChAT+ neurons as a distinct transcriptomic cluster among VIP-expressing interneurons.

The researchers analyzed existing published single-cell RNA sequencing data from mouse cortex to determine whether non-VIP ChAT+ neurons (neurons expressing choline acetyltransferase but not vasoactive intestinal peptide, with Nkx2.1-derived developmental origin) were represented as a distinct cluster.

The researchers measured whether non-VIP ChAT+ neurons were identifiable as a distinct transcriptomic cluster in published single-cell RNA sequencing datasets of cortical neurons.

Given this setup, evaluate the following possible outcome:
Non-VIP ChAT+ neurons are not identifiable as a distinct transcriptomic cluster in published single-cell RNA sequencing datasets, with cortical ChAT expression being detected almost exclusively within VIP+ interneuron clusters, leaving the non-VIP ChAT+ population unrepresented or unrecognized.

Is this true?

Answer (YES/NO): YES